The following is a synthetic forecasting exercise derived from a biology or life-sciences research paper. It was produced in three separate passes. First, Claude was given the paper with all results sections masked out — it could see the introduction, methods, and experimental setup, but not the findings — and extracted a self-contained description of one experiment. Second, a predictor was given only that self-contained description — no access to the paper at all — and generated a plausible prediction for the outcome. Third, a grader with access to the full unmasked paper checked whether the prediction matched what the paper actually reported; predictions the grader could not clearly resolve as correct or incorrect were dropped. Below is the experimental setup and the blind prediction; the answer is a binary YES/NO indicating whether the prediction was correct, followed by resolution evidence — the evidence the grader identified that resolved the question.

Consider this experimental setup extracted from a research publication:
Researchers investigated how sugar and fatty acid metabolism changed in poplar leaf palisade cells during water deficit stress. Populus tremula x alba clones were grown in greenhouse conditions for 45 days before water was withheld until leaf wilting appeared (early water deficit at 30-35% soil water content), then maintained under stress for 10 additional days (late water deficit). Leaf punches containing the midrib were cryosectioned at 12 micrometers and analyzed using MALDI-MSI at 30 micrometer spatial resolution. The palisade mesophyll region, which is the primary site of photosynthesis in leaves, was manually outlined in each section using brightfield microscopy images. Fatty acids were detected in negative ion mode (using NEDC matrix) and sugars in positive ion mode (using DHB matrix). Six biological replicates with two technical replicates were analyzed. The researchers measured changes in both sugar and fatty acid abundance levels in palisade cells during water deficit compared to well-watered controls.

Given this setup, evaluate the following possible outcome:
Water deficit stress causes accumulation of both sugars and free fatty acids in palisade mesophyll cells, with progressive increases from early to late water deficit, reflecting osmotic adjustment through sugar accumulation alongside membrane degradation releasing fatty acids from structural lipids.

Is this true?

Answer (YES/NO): NO